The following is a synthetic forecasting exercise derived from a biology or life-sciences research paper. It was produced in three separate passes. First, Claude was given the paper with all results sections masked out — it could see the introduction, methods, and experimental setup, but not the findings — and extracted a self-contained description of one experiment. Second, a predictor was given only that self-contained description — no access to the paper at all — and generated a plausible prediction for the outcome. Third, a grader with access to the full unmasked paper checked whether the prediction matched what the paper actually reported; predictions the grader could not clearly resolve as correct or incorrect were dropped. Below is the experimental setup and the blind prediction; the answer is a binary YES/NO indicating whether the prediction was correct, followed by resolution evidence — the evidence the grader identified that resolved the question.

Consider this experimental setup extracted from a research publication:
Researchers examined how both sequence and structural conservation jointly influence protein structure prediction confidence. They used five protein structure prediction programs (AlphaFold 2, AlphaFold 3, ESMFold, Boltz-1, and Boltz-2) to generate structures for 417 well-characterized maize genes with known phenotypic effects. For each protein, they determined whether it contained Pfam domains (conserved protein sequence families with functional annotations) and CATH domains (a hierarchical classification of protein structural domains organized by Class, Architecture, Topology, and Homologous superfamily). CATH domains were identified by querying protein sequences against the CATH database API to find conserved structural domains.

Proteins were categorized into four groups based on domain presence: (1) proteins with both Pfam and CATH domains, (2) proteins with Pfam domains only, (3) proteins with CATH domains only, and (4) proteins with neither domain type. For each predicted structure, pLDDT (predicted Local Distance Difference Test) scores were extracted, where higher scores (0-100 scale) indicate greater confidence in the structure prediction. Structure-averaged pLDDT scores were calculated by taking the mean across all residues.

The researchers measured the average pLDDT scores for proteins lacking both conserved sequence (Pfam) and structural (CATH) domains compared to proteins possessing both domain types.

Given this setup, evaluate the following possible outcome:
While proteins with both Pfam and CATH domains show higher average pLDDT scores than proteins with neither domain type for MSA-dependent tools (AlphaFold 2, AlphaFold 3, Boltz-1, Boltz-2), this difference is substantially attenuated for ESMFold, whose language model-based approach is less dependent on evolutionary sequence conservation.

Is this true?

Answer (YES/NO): NO